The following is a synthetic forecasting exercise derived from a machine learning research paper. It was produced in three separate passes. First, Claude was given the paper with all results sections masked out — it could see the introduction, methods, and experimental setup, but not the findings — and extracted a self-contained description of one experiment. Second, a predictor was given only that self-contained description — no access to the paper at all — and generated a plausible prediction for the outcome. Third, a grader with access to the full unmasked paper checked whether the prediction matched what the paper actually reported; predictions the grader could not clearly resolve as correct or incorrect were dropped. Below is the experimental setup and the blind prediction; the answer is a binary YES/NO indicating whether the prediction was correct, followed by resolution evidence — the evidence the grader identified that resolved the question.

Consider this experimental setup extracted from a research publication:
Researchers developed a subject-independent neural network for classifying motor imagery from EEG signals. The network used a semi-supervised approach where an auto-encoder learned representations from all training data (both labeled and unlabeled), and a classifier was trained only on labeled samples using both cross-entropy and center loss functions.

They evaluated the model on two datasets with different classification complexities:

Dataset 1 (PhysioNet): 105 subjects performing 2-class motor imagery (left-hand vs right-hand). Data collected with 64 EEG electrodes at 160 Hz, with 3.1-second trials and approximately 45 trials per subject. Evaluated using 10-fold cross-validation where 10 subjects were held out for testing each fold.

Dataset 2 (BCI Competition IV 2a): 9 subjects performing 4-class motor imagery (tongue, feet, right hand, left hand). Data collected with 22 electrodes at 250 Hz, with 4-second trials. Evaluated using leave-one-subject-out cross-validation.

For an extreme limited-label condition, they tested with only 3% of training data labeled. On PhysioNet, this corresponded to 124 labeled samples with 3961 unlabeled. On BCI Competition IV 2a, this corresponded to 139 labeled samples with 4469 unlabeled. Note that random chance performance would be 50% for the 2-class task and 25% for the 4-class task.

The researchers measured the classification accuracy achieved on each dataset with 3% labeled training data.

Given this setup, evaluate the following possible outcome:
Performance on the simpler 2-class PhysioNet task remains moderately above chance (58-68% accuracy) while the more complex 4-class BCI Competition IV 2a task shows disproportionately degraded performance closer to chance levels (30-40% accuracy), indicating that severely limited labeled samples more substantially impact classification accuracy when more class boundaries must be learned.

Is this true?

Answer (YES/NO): NO